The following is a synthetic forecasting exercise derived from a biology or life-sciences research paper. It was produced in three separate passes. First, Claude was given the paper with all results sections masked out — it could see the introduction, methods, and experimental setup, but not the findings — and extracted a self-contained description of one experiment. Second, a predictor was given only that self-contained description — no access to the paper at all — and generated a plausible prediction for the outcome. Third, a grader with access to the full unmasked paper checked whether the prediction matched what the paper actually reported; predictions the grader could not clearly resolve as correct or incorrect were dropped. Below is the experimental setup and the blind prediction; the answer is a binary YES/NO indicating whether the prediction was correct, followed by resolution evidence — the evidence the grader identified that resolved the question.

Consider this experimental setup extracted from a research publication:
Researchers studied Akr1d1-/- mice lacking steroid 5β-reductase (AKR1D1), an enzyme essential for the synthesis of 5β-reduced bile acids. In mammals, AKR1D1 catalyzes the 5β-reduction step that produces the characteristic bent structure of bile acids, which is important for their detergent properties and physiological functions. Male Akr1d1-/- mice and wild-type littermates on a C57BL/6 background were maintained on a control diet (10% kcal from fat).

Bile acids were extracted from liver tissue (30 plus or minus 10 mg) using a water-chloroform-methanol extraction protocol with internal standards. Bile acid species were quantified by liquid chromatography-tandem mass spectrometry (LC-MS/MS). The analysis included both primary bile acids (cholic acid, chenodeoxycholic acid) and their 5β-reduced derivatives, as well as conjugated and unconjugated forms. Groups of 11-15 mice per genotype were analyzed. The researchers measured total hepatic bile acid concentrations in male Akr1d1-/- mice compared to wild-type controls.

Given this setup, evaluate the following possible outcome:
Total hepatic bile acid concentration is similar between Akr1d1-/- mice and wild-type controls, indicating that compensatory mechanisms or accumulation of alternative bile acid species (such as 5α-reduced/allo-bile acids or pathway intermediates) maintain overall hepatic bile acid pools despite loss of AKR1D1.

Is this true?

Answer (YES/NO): NO